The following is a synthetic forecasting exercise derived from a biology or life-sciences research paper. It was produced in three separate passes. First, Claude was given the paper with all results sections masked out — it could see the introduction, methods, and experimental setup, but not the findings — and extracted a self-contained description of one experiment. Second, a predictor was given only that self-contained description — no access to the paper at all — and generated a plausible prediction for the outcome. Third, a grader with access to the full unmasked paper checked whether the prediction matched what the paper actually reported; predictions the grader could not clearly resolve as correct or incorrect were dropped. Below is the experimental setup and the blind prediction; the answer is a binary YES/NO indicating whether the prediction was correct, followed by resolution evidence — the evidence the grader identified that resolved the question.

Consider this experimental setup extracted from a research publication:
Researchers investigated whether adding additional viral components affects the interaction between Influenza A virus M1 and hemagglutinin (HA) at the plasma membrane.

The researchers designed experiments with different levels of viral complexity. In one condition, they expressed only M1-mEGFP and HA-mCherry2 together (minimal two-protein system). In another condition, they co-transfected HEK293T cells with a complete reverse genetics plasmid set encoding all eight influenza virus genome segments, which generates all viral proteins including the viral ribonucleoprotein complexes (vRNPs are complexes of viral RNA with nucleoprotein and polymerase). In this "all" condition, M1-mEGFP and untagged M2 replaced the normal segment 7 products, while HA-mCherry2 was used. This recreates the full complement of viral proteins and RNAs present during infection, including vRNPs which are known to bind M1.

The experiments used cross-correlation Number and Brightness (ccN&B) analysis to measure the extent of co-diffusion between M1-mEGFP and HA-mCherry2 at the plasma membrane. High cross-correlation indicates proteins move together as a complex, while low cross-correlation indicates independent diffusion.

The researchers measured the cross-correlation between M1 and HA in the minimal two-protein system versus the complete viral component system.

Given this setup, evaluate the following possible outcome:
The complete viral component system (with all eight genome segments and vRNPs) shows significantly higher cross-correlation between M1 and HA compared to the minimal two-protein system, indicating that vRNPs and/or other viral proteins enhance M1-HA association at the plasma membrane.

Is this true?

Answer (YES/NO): NO